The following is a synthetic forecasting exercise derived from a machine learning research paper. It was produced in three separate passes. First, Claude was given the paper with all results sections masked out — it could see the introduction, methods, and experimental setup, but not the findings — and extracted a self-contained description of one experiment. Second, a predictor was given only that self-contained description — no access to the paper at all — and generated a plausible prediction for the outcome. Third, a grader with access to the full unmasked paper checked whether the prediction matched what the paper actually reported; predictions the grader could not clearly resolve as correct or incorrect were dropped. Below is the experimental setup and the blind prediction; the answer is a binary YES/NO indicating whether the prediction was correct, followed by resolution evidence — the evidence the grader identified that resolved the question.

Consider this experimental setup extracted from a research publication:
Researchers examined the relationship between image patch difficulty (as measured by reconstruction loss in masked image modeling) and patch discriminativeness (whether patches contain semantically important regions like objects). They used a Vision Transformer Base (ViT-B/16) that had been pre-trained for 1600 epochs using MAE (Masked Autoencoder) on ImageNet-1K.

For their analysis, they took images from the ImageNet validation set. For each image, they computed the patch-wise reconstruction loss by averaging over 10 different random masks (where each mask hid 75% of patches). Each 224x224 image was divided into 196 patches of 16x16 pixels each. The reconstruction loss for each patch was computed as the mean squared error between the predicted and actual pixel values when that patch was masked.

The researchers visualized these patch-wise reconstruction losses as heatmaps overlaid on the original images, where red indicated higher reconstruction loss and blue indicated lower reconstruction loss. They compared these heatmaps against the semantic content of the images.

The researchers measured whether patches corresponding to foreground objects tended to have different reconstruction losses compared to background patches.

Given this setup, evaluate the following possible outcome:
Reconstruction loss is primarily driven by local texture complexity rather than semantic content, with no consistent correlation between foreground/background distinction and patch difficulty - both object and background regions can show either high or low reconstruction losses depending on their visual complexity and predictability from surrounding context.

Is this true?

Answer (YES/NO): NO